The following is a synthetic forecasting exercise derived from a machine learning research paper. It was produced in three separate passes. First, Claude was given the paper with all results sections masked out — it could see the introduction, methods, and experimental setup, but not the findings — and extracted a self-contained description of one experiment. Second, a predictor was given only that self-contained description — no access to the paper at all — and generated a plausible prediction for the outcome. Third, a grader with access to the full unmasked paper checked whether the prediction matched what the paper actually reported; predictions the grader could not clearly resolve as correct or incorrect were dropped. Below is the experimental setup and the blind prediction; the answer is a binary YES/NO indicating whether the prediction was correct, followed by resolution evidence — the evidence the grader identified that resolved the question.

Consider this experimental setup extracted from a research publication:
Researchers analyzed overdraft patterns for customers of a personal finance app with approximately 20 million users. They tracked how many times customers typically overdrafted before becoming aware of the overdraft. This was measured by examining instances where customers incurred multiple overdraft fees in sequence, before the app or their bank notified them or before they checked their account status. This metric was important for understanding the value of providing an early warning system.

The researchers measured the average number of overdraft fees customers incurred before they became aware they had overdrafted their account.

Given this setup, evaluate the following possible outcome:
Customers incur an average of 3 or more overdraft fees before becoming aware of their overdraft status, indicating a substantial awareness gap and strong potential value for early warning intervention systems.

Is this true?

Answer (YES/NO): NO